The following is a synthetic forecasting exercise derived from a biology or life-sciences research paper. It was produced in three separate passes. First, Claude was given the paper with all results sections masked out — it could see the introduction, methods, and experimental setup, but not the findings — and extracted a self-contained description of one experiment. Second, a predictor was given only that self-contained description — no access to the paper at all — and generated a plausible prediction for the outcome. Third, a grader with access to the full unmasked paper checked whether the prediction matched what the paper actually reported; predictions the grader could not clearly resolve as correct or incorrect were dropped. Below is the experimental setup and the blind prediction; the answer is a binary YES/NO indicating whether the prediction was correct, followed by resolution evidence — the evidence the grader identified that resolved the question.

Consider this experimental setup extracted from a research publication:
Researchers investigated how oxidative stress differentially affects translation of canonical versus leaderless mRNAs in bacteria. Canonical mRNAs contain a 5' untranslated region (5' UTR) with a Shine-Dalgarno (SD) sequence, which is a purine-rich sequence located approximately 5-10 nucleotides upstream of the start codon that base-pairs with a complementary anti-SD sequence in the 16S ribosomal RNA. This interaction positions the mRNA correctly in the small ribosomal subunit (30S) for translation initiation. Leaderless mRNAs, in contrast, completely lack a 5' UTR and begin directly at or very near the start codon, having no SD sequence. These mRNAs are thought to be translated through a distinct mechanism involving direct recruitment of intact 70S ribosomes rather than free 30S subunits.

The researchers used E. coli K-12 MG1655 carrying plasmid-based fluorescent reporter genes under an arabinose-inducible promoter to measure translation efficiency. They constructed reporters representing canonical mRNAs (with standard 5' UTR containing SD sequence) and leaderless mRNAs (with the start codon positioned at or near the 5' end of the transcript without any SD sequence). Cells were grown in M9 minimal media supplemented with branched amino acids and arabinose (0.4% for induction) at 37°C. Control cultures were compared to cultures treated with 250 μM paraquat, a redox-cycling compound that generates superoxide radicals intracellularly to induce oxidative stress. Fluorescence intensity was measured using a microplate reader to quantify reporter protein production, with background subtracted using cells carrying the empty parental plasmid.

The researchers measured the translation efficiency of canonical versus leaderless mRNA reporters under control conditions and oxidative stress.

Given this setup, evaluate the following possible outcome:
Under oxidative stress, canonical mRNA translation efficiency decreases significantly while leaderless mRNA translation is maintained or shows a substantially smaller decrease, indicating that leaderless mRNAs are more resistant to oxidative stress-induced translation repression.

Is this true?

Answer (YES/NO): NO